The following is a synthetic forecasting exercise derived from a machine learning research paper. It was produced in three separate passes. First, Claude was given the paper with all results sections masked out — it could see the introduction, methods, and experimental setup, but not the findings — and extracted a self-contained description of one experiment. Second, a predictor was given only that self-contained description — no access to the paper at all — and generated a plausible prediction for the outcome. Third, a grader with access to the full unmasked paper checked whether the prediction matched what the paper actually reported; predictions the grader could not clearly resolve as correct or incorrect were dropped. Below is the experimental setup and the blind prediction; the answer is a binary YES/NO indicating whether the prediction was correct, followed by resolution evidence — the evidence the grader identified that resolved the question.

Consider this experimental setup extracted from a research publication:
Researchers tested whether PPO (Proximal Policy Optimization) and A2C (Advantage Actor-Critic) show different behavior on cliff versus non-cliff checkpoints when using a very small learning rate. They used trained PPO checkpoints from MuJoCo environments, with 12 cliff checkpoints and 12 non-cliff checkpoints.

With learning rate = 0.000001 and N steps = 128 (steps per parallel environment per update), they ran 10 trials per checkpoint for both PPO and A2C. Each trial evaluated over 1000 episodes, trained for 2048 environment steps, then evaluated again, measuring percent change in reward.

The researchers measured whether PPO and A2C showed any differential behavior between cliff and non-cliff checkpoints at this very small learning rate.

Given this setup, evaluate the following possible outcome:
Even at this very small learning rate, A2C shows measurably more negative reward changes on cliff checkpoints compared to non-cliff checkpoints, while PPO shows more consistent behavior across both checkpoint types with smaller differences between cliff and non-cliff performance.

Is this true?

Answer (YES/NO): YES